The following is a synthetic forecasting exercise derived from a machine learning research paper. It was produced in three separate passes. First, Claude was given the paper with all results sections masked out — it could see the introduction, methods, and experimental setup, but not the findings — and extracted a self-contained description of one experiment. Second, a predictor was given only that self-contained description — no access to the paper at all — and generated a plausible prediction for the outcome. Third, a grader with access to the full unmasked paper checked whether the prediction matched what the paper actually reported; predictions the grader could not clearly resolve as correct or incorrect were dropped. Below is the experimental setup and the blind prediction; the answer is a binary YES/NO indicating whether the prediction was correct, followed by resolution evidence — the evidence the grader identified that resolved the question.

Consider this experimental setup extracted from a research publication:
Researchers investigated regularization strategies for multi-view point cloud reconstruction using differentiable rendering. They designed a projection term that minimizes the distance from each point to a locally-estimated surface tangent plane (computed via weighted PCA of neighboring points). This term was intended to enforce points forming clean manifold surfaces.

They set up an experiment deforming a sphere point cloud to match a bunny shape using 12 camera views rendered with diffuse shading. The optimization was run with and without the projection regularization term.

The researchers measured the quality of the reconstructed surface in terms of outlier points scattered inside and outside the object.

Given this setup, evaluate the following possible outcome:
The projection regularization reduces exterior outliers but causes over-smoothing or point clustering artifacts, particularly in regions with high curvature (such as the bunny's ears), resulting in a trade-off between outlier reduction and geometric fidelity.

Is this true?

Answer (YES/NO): NO